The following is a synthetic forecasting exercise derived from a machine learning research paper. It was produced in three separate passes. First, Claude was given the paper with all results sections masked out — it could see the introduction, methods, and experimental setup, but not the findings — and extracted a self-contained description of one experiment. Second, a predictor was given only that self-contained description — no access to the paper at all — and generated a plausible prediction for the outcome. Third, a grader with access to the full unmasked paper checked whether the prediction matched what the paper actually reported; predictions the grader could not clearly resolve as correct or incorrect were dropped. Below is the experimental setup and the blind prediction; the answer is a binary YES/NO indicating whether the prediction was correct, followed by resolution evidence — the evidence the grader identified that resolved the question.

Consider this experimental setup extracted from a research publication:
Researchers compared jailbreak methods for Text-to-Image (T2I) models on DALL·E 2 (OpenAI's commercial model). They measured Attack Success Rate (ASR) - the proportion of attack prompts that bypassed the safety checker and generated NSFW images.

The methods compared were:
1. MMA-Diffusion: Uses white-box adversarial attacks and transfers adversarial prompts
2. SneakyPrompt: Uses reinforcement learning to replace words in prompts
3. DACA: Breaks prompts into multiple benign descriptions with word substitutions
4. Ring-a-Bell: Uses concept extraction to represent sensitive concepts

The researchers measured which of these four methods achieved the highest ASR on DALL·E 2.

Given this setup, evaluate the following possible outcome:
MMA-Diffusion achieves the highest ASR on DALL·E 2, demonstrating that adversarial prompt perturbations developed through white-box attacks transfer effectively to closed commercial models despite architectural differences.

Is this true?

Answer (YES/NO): YES